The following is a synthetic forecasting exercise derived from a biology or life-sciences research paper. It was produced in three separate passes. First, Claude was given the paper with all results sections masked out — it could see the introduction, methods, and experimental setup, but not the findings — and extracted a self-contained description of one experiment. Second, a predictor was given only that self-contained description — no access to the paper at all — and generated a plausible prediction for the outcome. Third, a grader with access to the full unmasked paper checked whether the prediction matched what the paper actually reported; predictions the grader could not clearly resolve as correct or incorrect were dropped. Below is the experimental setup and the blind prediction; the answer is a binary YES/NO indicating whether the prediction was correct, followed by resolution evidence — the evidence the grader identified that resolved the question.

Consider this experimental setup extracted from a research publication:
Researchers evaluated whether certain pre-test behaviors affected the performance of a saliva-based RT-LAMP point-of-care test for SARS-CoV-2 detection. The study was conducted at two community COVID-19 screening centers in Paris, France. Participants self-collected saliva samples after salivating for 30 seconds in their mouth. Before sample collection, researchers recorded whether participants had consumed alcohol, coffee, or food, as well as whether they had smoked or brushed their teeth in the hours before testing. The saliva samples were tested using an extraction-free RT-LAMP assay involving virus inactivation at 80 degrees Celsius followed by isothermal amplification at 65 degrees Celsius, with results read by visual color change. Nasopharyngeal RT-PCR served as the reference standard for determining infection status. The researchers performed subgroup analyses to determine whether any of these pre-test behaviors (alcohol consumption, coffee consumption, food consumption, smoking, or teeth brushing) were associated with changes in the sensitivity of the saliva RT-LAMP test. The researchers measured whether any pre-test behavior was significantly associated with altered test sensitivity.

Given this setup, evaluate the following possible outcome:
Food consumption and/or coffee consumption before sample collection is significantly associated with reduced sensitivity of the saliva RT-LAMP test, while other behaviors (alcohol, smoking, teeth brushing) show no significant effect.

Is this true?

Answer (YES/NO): NO